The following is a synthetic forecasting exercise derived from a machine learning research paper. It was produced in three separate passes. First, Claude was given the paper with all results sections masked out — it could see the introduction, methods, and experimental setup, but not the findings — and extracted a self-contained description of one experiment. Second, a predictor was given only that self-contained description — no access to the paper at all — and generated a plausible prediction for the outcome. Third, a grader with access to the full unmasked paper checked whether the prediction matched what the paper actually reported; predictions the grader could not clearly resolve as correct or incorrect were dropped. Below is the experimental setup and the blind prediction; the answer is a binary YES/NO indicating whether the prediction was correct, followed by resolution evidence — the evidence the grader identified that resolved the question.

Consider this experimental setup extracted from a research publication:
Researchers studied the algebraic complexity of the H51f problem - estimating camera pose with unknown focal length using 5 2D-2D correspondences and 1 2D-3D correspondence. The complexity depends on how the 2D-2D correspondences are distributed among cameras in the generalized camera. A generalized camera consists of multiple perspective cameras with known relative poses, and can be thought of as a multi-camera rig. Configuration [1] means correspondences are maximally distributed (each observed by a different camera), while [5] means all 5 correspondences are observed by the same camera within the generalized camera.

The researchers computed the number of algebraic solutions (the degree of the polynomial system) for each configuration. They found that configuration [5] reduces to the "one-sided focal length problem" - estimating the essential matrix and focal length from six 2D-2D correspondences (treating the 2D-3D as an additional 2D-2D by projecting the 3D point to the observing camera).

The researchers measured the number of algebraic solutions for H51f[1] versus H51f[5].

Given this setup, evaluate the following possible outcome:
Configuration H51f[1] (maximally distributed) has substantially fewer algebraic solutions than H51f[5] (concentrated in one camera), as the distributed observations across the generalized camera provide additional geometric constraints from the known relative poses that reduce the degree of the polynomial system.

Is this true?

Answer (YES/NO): NO